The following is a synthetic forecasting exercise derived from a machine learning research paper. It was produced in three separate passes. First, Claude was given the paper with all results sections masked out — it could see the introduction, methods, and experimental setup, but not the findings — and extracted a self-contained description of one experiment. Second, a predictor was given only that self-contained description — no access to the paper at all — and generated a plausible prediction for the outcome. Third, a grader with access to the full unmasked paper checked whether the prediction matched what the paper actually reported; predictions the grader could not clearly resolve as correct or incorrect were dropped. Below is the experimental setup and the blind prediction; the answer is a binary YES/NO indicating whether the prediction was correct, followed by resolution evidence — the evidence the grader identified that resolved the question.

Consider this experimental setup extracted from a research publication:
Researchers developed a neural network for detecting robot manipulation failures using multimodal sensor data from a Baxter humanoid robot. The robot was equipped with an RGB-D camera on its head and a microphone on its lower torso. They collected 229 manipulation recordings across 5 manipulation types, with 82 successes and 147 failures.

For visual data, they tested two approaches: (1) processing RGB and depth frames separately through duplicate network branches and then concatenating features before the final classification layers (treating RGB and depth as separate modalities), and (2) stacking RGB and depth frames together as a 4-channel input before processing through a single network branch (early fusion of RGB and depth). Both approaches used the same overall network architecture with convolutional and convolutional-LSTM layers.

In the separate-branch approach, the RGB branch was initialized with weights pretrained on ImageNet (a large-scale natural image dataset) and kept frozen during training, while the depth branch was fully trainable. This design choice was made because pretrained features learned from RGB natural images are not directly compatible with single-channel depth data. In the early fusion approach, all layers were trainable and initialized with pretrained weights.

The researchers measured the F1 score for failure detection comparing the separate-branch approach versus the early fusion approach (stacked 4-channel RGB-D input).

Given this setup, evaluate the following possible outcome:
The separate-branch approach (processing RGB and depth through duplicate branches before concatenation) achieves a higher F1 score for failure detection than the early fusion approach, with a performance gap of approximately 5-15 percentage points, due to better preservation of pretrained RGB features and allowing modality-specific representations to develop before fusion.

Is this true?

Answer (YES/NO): NO